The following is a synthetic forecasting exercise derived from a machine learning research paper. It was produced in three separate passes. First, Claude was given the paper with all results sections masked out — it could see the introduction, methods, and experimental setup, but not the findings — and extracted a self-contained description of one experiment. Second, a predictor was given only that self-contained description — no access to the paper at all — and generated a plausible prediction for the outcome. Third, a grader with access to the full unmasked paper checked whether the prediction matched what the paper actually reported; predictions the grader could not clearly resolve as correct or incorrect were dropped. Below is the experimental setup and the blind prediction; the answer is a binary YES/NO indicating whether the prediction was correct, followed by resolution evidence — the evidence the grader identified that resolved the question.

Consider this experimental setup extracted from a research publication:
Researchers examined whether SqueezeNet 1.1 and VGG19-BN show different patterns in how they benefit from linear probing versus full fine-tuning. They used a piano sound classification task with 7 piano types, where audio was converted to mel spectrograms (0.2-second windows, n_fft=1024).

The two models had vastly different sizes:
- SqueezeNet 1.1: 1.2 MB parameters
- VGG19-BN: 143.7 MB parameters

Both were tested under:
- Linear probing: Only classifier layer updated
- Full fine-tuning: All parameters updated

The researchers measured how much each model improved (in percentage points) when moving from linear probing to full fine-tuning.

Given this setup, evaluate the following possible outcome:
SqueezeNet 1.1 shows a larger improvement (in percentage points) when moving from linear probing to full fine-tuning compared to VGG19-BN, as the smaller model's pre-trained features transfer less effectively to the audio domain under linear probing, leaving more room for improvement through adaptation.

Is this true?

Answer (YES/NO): YES